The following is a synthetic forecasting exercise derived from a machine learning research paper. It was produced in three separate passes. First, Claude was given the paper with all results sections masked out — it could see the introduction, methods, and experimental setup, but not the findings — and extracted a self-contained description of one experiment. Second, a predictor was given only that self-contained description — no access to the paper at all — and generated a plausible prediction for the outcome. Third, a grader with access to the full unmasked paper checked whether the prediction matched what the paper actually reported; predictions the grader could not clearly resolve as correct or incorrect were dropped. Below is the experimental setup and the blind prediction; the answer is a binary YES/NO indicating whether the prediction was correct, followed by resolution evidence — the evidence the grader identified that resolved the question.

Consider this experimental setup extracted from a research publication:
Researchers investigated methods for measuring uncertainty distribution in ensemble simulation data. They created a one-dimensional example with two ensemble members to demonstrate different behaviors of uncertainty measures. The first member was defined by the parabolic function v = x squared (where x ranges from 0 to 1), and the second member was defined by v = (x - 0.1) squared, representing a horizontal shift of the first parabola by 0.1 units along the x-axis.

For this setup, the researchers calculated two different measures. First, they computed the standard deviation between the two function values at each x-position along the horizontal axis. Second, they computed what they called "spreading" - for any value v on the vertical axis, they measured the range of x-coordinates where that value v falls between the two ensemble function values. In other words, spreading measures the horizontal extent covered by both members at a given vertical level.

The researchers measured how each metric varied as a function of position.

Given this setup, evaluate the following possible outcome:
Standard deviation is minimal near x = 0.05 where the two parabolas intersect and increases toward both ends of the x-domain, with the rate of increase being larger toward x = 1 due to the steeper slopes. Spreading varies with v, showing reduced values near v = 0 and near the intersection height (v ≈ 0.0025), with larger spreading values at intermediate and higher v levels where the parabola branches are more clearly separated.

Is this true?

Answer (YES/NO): NO